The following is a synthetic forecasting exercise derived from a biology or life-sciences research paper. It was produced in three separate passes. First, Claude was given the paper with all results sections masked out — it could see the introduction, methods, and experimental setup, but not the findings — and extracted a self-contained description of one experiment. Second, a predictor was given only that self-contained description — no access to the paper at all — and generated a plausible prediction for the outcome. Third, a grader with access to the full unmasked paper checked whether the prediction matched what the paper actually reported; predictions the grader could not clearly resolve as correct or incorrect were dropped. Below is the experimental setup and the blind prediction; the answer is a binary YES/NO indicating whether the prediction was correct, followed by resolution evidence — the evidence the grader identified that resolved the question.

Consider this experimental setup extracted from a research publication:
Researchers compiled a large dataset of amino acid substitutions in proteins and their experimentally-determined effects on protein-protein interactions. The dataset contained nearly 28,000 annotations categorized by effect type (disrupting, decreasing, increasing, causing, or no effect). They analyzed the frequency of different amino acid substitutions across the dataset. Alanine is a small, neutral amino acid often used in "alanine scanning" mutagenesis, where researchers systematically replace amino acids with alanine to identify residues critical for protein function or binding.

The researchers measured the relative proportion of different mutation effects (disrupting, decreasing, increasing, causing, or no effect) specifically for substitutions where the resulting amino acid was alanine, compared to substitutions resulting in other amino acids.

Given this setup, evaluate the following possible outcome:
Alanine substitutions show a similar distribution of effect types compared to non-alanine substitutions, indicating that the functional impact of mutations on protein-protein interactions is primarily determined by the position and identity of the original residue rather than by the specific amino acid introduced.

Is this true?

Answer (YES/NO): NO